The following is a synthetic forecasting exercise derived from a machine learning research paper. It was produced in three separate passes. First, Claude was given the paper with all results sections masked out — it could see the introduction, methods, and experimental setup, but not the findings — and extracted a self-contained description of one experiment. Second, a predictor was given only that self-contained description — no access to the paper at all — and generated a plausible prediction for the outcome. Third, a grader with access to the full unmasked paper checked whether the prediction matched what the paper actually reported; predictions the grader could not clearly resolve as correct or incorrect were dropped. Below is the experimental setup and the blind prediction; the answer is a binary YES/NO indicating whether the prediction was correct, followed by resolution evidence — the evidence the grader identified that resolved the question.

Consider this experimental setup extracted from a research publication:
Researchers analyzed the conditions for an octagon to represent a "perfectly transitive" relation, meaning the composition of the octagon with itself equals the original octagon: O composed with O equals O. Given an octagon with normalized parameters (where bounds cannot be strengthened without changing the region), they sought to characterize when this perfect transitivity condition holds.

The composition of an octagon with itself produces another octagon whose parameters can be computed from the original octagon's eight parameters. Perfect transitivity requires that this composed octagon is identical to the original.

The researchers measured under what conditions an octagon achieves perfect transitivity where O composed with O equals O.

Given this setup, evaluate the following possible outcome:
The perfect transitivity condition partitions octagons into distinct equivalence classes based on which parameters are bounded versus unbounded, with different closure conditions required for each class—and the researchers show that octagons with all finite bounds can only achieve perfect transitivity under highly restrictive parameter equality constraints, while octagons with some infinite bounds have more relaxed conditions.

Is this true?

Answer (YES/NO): NO